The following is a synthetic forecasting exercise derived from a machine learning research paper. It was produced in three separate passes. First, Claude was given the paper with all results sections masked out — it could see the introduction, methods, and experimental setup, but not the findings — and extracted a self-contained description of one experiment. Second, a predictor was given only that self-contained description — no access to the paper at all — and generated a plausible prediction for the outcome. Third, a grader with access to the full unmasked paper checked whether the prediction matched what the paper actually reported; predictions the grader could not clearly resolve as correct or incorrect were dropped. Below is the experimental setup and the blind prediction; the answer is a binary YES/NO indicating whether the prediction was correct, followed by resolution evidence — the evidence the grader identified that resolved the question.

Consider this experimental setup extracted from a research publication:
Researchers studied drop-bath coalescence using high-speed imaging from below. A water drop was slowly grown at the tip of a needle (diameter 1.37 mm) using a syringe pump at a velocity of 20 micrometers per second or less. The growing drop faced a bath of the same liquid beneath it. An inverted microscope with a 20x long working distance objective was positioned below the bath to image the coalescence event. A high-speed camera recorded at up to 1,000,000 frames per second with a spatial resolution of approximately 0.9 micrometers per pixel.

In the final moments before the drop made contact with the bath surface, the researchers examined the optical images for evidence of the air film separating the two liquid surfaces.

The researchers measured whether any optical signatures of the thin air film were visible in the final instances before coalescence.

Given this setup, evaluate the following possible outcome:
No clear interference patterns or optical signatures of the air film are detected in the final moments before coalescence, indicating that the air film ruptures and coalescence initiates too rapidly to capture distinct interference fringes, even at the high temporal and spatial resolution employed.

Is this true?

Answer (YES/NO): NO